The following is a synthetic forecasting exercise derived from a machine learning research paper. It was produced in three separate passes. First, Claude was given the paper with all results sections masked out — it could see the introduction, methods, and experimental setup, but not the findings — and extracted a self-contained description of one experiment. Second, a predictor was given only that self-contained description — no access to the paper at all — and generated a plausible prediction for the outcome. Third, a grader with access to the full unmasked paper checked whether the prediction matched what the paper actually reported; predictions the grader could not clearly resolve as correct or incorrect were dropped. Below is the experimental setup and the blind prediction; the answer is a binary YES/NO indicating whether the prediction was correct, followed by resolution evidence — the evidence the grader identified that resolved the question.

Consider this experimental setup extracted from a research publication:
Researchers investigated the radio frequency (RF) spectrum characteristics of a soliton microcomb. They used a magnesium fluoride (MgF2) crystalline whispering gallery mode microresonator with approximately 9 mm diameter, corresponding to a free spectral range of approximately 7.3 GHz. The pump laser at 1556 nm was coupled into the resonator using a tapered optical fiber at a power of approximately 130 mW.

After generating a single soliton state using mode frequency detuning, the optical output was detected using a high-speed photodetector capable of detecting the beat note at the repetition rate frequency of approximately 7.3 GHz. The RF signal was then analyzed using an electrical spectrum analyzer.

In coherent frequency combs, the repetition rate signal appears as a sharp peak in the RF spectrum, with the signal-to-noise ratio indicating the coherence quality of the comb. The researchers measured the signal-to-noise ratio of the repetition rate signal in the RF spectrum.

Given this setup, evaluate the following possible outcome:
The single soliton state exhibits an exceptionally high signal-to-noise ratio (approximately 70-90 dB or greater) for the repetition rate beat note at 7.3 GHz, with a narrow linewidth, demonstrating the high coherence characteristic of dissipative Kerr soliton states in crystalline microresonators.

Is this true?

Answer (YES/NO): NO